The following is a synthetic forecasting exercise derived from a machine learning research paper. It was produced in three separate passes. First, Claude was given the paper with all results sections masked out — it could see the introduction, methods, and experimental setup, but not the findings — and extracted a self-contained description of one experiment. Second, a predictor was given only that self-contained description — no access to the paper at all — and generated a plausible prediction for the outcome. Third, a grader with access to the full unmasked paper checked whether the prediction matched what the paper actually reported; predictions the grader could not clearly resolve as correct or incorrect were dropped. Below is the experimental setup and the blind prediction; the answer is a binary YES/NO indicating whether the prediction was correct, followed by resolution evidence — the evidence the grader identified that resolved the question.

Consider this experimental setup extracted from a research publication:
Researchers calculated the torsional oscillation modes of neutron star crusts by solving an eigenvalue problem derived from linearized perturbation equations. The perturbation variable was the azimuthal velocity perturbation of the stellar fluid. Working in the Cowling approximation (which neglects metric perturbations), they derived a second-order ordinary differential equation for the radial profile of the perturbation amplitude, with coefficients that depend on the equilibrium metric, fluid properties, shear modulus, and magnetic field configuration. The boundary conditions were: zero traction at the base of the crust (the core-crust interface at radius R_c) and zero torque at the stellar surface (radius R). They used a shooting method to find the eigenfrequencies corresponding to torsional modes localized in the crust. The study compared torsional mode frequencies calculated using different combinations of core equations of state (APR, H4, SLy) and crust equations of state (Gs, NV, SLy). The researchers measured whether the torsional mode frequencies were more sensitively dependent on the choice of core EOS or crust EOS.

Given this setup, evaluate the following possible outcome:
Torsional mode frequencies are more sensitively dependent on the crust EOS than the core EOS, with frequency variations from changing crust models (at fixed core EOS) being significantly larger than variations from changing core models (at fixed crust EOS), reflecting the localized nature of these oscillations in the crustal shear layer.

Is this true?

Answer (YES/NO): YES